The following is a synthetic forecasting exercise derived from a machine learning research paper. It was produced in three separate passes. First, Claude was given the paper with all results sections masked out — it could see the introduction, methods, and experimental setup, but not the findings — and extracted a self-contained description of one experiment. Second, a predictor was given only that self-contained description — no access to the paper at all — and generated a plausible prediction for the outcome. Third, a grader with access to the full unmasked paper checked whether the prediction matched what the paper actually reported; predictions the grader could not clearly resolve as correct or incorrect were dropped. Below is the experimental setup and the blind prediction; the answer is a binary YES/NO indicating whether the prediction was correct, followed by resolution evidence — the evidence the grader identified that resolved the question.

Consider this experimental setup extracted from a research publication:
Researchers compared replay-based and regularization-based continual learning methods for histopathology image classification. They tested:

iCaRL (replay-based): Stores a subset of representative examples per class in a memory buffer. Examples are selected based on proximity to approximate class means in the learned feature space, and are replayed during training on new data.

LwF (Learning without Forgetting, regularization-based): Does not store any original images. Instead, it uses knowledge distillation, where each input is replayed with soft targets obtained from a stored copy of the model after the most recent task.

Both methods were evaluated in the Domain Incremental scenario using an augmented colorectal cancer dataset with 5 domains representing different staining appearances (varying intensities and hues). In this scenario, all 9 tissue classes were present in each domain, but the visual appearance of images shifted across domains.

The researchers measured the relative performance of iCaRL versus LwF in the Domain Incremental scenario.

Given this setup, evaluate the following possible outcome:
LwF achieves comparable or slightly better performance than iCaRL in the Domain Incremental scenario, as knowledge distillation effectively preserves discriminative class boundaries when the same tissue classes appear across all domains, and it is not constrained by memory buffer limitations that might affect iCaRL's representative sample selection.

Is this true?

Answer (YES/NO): NO